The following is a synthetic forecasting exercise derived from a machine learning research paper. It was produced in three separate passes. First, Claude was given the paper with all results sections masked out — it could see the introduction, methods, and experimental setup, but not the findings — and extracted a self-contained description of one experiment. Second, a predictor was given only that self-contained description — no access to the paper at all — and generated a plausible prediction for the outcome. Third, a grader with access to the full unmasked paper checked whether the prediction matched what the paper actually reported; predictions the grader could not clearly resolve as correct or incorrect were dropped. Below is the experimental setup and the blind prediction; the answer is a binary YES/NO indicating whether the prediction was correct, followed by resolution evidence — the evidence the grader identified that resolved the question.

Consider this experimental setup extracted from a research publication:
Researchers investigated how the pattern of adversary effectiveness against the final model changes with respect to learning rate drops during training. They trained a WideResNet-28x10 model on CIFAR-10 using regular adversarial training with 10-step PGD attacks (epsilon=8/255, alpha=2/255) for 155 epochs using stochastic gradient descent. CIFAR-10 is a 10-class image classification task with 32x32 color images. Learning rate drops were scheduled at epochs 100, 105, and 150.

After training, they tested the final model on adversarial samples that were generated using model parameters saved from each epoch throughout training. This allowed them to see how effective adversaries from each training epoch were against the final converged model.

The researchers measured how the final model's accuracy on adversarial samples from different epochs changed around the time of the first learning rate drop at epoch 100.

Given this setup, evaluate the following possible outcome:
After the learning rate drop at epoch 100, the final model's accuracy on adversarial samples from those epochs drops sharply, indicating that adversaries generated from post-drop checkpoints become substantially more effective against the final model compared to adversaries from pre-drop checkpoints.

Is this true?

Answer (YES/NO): YES